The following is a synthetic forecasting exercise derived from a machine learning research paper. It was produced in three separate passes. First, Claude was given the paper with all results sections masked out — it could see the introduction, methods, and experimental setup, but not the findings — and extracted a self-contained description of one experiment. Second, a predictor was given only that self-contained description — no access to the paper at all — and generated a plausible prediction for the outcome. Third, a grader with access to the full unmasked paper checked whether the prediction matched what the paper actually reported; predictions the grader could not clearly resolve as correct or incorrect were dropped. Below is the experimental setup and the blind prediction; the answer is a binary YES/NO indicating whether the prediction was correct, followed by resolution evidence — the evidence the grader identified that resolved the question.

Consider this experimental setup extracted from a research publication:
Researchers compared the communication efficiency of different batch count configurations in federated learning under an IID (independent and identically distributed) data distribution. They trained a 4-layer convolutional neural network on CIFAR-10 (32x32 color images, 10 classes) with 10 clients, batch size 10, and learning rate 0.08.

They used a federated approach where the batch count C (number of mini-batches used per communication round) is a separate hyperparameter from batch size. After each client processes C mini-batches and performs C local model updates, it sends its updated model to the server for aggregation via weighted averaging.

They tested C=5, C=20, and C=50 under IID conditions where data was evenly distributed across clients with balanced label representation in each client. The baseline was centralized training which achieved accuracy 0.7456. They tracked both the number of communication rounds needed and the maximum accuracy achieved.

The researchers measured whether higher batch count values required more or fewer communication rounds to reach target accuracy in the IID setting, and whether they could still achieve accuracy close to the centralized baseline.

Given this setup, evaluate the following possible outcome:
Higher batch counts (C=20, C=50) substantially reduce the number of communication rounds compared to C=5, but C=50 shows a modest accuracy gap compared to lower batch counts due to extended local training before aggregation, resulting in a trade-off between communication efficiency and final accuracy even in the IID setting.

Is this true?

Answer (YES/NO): NO